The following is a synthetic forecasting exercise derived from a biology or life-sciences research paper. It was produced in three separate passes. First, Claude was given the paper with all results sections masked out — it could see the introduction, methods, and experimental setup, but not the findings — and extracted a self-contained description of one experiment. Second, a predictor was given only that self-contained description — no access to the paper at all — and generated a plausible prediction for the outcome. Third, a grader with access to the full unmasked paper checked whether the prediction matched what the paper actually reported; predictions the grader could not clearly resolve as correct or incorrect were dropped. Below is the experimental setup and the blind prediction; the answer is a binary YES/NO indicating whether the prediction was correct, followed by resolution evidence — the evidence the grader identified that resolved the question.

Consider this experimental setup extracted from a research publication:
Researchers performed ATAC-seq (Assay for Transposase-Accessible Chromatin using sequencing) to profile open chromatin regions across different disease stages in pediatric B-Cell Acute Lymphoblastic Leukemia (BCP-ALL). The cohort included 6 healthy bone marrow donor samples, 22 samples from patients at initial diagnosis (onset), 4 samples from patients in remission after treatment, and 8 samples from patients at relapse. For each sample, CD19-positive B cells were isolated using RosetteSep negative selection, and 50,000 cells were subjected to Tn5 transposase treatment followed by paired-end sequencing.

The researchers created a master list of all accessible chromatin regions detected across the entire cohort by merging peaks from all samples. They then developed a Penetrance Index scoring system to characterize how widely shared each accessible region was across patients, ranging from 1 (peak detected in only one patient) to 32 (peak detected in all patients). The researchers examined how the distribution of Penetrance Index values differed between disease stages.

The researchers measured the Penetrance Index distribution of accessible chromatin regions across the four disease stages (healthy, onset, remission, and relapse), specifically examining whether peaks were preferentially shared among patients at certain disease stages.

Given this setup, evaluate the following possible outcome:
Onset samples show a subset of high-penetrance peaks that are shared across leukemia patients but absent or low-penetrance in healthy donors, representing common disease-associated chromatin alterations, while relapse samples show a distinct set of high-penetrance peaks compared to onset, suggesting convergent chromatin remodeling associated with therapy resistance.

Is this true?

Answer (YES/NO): NO